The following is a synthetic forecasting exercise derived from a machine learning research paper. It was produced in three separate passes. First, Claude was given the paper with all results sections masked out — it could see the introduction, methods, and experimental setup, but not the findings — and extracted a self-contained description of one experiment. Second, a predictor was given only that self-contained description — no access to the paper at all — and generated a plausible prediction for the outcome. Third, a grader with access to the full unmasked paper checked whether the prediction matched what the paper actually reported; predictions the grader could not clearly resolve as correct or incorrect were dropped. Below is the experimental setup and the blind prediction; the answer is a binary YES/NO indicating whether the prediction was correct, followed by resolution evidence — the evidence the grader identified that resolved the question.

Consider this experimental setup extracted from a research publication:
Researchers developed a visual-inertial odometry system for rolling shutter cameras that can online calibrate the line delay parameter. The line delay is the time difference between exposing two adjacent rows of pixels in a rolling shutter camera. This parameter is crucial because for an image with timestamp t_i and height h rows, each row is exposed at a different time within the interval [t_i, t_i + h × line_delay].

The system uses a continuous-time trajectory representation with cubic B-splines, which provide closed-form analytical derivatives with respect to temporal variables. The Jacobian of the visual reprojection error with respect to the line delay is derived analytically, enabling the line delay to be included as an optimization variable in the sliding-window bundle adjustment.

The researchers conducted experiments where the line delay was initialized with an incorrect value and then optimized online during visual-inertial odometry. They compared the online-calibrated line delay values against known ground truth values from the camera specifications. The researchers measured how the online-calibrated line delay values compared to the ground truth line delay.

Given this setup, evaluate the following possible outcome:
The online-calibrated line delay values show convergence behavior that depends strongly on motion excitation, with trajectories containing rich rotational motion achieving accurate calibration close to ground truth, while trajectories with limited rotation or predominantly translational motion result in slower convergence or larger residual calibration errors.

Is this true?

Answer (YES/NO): NO